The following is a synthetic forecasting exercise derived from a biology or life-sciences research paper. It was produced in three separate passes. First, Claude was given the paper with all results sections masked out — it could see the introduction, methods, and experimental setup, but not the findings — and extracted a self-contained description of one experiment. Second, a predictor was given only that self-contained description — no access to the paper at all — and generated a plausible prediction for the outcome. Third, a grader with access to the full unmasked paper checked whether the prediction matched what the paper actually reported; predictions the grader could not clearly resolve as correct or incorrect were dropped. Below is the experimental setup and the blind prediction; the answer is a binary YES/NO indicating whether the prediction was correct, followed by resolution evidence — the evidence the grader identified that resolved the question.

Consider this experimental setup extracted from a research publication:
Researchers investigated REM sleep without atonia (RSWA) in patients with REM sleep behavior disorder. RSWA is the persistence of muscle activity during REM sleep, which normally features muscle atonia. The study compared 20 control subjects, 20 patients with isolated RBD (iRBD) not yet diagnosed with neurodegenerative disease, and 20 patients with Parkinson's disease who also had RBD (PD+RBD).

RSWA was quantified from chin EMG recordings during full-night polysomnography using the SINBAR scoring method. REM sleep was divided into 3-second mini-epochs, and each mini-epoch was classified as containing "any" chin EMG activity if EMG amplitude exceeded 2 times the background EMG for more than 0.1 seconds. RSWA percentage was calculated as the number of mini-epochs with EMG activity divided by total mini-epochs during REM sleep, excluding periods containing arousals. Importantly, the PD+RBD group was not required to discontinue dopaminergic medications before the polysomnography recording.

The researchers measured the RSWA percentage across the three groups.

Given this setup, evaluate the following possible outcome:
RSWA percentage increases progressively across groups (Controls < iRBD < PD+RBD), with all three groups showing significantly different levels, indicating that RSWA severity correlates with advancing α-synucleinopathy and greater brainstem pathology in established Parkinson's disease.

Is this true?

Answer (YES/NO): NO